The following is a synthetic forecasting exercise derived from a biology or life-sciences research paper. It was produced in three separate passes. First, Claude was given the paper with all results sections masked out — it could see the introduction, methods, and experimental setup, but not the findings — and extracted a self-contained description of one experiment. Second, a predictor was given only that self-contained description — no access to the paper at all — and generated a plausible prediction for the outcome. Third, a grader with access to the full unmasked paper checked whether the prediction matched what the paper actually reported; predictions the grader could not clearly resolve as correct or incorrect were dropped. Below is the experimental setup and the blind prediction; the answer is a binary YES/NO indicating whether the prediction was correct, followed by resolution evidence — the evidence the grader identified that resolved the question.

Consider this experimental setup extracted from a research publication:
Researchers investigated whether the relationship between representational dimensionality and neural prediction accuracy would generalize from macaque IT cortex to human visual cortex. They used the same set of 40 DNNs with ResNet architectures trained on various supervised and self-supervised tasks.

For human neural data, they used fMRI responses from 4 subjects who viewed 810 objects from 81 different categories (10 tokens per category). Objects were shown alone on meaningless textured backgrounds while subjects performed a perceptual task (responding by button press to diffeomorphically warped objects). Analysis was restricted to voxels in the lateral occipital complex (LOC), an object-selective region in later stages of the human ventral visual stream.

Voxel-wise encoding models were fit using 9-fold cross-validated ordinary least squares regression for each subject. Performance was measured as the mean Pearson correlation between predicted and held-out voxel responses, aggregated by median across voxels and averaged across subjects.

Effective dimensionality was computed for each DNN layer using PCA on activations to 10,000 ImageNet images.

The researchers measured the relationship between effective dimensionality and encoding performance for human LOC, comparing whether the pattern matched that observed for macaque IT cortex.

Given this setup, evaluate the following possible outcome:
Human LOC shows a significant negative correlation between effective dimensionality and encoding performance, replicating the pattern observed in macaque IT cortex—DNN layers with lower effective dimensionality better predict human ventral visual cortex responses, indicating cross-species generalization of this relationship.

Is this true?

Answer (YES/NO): NO